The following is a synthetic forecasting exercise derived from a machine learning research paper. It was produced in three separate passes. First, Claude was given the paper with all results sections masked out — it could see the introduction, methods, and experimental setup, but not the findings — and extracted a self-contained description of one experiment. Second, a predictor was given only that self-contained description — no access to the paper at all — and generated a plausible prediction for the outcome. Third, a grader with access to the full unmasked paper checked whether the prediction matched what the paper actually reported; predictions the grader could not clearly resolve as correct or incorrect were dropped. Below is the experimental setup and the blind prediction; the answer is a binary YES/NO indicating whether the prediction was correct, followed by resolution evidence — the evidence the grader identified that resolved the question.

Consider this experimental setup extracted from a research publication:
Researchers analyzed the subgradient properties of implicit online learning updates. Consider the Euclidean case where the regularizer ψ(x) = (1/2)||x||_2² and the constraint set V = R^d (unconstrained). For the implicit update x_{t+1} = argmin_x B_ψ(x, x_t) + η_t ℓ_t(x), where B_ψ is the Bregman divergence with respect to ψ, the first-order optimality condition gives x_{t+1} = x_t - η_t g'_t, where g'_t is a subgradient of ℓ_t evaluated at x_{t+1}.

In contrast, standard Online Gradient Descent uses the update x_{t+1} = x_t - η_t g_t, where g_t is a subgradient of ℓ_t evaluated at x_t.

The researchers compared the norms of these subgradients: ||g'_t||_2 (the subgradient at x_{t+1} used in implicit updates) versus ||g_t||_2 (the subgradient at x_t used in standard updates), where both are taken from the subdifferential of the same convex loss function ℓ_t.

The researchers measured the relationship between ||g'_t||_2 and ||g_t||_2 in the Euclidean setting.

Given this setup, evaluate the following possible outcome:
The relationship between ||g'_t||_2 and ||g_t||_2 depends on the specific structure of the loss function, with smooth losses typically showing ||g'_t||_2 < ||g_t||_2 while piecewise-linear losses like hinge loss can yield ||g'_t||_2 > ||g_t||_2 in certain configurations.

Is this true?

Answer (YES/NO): NO